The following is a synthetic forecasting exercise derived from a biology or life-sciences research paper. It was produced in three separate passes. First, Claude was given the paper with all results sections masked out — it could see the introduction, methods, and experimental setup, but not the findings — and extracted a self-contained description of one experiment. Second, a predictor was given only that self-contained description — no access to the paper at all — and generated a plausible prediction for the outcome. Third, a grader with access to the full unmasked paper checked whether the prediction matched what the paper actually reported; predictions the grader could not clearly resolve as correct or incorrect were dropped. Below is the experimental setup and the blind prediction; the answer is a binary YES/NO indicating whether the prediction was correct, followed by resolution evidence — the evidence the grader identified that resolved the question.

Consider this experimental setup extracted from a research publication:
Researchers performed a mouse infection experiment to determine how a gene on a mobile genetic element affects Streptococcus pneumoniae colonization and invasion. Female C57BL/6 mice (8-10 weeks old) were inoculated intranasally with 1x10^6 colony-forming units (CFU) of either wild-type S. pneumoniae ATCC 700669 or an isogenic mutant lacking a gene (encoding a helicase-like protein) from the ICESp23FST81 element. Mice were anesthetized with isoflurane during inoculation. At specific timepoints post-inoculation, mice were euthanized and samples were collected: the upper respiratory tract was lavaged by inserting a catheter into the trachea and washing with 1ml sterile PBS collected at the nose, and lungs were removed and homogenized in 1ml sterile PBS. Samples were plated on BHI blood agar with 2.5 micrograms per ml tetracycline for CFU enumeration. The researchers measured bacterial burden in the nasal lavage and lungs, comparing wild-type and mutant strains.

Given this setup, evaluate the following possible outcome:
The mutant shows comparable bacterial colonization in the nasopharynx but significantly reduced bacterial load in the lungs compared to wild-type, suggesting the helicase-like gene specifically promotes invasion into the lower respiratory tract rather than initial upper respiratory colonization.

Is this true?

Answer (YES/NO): NO